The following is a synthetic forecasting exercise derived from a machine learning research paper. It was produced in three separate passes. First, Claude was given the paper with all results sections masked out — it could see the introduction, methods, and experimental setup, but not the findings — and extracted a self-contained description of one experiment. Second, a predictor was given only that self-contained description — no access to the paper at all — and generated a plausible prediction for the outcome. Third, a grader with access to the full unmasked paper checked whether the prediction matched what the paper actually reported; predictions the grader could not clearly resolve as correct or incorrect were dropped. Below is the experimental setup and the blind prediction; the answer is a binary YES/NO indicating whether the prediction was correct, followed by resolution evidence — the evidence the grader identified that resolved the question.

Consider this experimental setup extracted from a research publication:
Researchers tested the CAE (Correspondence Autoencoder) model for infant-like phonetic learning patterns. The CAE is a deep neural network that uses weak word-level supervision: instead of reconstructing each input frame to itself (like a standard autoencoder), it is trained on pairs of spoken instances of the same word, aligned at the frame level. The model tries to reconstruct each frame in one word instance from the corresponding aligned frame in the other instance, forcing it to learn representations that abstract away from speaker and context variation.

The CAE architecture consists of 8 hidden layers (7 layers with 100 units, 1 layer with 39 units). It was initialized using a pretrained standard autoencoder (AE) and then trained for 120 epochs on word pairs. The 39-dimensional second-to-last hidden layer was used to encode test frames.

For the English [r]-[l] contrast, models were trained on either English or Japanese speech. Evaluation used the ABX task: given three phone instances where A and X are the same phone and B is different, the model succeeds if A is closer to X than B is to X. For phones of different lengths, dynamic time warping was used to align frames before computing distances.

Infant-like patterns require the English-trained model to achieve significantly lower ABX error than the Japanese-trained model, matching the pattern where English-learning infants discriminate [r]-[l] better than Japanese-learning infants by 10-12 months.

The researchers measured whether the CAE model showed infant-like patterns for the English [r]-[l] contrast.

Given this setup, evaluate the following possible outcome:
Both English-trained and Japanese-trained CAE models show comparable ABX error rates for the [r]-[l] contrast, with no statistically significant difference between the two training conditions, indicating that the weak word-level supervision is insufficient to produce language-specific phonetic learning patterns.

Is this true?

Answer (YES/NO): NO